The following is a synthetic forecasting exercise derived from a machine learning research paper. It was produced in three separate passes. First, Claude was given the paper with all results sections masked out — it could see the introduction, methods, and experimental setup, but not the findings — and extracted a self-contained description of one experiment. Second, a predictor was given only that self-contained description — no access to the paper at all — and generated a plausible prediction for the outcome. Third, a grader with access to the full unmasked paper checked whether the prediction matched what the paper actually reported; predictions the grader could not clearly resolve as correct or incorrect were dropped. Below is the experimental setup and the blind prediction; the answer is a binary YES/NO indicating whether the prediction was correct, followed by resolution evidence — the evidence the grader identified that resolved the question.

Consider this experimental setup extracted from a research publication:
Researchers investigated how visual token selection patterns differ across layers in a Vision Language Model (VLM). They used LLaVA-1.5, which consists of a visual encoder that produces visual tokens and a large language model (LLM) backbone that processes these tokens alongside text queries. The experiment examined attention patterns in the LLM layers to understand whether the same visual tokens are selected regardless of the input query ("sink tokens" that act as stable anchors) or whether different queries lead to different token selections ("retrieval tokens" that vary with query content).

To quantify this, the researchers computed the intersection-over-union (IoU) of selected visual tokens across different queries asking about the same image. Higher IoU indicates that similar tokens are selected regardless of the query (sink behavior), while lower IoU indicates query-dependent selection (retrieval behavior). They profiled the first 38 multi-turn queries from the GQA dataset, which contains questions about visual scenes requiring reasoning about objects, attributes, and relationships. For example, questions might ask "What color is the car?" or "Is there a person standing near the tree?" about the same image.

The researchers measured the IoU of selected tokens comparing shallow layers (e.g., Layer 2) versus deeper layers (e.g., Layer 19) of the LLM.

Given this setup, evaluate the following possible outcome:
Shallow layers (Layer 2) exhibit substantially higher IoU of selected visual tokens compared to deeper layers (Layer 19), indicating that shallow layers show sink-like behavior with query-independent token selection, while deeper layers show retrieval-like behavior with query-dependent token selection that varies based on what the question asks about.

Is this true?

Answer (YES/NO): YES